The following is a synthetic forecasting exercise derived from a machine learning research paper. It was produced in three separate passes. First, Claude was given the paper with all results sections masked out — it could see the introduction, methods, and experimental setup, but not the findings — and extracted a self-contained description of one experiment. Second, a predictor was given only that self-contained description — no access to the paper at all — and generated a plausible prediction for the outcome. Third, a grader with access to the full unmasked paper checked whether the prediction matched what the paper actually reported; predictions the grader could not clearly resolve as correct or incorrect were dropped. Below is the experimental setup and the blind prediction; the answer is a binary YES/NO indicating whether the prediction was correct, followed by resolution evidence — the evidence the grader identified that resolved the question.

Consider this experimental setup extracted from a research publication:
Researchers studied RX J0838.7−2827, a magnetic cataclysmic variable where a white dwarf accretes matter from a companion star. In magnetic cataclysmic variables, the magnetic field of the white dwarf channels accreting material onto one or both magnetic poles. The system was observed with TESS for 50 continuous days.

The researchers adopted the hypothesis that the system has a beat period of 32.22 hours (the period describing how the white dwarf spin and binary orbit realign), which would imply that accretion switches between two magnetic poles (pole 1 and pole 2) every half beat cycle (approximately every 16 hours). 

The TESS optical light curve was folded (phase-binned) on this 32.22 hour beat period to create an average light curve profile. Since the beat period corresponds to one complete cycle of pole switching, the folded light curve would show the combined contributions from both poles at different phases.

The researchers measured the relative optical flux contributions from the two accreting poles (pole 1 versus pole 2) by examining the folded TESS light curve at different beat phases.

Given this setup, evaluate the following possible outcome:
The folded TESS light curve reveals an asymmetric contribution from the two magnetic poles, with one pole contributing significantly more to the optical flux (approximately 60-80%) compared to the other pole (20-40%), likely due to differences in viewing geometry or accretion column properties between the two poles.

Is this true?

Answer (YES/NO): NO